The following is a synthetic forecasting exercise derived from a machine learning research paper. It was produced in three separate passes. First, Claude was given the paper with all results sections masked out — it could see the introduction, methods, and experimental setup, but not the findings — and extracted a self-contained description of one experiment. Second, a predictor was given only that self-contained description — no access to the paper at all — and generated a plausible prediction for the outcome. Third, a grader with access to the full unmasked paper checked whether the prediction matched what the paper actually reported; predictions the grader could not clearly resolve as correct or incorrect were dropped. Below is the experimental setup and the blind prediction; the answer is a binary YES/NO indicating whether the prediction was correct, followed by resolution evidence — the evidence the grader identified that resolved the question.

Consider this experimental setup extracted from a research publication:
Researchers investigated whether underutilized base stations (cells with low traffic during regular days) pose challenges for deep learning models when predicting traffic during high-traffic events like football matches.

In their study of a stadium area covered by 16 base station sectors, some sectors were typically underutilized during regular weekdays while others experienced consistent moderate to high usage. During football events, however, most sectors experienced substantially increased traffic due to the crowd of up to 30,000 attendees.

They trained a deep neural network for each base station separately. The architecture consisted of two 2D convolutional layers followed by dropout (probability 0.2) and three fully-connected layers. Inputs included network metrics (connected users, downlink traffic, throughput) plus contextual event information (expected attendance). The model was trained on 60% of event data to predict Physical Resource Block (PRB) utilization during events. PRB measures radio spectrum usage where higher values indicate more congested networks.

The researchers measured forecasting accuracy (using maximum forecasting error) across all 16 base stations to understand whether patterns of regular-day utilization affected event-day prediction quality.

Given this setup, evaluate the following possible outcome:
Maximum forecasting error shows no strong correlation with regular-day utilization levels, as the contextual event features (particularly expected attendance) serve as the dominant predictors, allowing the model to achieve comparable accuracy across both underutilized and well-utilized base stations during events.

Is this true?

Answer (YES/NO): NO